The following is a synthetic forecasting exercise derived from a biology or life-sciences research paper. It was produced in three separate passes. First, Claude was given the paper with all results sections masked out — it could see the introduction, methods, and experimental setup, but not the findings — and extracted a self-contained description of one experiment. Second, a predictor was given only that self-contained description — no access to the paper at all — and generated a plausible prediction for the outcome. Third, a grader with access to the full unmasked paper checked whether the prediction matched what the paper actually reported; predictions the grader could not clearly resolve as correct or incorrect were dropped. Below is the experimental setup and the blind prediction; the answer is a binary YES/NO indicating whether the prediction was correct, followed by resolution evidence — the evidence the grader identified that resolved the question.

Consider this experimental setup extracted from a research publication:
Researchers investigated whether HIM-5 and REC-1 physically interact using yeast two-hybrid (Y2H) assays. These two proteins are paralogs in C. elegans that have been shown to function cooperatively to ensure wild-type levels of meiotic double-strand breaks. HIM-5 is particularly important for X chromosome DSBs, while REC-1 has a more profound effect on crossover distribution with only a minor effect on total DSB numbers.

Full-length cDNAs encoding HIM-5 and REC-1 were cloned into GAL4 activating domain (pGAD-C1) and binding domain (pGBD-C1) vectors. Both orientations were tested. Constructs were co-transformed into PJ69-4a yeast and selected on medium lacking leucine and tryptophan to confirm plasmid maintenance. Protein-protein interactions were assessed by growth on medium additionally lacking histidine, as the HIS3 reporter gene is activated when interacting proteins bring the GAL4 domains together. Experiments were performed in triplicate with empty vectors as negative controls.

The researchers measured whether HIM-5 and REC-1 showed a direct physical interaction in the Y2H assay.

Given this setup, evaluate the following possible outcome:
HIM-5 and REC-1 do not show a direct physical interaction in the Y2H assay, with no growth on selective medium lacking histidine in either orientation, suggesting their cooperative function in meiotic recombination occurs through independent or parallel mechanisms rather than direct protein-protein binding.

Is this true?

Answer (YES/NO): YES